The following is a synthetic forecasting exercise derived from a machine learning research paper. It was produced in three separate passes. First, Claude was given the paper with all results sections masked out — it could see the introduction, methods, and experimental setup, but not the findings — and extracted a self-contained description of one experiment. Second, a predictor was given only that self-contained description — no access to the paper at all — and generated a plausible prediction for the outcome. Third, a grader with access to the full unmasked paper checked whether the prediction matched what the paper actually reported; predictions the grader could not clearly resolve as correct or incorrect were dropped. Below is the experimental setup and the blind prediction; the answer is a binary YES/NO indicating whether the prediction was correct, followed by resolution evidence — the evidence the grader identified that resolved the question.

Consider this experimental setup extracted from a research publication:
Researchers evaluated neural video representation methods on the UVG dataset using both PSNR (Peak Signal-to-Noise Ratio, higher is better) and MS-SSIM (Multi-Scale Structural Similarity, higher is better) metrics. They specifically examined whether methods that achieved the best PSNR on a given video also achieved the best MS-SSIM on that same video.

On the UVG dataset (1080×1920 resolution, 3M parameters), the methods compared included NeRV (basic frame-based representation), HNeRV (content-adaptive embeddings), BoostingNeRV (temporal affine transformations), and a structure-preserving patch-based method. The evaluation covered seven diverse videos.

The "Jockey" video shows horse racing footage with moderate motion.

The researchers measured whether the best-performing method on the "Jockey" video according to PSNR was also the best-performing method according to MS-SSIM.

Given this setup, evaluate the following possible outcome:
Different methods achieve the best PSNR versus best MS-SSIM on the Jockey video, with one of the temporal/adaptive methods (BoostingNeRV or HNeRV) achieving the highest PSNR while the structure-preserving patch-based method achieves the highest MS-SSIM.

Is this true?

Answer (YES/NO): NO